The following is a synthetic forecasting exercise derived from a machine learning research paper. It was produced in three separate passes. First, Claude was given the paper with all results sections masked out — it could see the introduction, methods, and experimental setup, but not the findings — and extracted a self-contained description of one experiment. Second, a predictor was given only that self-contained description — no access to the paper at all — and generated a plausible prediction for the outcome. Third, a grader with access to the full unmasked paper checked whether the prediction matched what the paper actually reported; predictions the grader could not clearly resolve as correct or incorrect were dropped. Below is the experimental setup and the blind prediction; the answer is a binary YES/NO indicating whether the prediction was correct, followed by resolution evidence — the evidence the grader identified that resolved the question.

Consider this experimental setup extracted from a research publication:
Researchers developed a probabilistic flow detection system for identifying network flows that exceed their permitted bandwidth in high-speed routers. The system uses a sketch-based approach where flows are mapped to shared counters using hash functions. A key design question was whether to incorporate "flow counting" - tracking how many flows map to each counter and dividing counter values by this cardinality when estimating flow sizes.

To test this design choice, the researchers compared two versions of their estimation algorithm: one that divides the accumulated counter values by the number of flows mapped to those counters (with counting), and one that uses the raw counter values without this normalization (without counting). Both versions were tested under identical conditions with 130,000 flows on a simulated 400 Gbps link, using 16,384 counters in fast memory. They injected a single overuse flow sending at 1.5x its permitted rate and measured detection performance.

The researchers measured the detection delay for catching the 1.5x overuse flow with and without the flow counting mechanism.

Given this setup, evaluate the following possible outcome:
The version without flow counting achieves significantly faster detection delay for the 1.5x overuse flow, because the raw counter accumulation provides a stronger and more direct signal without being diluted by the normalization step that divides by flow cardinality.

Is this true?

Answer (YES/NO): NO